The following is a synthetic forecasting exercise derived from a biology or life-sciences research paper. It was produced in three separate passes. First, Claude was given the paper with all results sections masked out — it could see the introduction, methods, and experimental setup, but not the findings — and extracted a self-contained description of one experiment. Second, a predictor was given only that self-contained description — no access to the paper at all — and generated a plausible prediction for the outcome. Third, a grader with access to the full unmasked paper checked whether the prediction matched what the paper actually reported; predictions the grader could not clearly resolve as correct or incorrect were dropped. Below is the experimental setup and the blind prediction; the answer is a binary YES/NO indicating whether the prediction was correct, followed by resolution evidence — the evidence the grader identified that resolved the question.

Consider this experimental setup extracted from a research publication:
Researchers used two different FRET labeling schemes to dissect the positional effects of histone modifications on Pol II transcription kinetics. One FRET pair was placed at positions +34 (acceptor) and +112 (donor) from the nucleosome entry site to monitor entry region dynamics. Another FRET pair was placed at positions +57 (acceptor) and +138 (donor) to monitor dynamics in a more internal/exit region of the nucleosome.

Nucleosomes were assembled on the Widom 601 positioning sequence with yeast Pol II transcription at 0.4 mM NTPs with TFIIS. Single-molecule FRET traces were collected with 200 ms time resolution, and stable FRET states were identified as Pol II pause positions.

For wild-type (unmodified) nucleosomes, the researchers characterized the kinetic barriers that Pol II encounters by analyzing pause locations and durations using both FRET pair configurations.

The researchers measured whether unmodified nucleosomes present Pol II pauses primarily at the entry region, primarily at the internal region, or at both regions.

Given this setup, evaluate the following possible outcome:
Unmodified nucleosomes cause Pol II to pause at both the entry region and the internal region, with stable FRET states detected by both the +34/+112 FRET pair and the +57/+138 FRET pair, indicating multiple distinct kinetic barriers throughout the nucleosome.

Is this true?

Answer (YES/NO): YES